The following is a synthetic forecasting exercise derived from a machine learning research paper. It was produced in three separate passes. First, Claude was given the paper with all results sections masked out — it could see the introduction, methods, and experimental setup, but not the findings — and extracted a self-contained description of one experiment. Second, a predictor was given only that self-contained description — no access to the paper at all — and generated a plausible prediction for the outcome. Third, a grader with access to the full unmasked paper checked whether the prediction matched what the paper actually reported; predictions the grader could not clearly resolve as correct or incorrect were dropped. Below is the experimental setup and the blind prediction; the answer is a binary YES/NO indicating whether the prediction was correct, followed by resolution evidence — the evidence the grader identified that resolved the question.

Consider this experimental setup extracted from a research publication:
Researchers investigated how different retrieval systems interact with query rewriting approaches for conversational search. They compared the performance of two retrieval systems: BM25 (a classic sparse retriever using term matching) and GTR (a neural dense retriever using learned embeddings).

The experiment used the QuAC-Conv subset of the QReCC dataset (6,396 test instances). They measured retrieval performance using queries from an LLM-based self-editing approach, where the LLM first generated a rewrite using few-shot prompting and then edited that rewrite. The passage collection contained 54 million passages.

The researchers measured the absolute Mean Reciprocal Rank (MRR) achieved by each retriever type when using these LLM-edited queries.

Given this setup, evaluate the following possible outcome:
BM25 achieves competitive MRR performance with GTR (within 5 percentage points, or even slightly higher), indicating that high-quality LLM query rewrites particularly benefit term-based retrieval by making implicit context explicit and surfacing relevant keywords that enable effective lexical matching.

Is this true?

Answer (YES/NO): NO